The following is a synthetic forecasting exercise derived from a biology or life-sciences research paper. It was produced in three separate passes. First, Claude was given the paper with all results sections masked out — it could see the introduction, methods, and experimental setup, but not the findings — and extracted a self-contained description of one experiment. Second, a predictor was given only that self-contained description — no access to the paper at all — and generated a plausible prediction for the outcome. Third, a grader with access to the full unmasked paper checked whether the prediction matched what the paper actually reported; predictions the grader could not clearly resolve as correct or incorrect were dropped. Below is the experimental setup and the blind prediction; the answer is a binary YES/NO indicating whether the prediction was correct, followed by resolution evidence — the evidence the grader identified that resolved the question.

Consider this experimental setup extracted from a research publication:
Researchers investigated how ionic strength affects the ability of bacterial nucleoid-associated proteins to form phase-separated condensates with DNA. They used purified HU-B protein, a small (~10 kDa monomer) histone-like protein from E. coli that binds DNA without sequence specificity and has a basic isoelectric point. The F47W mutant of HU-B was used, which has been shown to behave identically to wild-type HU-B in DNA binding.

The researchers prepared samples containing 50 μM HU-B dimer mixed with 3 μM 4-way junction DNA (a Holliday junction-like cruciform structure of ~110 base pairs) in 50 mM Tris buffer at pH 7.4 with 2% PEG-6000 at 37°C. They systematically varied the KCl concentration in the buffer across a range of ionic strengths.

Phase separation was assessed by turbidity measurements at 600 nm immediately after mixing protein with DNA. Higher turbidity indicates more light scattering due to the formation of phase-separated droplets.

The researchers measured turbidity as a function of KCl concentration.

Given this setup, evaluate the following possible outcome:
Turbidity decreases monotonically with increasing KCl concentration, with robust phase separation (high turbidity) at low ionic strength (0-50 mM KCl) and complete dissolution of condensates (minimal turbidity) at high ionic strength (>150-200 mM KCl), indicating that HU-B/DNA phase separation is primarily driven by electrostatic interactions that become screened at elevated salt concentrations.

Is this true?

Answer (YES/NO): YES